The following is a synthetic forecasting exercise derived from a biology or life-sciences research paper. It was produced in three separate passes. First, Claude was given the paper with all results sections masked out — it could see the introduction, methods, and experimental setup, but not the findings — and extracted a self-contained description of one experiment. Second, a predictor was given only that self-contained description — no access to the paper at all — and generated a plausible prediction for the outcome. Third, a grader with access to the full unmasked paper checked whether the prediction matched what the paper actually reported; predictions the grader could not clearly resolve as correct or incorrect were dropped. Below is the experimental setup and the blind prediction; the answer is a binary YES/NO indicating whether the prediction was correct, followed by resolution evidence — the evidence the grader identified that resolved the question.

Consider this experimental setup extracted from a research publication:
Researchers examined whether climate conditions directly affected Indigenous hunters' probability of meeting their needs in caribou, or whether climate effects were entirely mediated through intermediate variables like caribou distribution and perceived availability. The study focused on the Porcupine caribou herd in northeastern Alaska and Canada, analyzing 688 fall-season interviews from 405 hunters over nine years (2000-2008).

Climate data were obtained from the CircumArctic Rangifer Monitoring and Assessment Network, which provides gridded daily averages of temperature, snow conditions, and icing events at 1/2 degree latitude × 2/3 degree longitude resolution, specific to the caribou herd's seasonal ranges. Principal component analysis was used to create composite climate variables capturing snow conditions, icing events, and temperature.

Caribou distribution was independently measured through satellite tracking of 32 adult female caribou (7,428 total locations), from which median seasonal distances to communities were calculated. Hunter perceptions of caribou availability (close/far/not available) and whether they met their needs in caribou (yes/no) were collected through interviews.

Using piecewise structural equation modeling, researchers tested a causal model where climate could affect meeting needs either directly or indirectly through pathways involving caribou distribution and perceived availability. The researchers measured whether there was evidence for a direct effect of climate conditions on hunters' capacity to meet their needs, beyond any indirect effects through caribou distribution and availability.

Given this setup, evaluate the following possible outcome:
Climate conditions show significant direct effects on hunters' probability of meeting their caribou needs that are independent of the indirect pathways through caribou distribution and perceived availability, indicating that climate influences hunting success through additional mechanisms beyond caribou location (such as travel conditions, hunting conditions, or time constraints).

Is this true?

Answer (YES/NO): NO